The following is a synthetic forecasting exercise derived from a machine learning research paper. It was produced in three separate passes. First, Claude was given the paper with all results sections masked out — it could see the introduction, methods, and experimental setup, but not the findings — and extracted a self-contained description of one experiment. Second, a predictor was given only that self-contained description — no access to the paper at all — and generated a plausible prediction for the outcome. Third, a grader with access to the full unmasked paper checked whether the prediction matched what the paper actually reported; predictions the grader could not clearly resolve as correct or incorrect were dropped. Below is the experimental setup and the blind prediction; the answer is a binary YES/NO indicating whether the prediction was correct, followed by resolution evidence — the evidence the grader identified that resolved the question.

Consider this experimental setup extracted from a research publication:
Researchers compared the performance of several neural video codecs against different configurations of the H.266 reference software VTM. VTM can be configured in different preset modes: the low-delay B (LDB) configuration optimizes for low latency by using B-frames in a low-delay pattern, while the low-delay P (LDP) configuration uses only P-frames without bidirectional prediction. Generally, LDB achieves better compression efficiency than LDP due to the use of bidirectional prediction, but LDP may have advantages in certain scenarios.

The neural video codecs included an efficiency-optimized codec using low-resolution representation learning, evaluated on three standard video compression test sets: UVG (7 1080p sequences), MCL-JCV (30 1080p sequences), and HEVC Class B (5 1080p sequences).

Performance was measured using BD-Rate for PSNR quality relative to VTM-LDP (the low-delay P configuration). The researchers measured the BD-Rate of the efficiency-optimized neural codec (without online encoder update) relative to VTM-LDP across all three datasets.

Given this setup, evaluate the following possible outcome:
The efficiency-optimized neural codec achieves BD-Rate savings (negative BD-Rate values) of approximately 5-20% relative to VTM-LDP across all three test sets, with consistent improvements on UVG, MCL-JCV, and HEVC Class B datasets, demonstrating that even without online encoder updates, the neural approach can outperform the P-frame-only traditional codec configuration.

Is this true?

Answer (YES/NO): NO